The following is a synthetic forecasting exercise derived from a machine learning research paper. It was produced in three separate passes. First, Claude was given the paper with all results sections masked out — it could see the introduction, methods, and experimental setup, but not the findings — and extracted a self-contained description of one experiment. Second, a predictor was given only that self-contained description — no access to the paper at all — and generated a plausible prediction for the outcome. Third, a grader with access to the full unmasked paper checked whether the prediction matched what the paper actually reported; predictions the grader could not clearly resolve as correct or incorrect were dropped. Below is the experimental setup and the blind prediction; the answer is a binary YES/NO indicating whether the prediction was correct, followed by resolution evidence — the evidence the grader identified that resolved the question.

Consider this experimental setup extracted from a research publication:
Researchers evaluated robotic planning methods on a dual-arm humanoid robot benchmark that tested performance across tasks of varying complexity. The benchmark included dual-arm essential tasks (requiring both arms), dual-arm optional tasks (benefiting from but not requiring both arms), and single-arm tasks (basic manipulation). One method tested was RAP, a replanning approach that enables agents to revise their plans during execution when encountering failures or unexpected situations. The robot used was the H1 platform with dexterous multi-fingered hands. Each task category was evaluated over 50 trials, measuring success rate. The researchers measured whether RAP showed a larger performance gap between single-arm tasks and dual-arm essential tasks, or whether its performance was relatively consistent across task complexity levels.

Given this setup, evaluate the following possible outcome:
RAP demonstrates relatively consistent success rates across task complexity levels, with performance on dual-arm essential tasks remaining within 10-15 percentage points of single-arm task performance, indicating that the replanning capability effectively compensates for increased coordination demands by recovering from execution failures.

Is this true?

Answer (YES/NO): NO